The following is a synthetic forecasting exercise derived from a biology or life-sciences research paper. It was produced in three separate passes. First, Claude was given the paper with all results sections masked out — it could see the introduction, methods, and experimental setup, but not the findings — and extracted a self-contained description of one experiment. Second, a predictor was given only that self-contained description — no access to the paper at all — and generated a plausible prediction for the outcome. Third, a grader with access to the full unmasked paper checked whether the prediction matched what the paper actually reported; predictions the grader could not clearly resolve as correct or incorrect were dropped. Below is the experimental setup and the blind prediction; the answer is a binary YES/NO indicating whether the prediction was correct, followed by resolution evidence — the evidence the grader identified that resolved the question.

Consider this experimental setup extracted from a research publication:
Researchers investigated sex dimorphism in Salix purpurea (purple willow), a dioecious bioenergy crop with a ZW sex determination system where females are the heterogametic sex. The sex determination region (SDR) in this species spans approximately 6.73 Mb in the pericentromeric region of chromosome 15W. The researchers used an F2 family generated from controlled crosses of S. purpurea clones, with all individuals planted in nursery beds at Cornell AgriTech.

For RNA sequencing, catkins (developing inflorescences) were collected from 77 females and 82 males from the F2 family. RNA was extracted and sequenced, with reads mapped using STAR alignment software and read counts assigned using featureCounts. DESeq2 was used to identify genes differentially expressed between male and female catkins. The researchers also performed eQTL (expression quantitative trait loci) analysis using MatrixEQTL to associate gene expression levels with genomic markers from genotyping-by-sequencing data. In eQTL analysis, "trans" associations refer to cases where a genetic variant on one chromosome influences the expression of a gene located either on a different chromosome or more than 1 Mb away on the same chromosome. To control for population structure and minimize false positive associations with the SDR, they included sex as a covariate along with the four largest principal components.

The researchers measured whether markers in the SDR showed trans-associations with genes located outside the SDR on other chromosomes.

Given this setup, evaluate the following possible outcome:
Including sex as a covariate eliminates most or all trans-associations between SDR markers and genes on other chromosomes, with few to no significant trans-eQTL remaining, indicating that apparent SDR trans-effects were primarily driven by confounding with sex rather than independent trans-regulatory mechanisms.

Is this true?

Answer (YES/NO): NO